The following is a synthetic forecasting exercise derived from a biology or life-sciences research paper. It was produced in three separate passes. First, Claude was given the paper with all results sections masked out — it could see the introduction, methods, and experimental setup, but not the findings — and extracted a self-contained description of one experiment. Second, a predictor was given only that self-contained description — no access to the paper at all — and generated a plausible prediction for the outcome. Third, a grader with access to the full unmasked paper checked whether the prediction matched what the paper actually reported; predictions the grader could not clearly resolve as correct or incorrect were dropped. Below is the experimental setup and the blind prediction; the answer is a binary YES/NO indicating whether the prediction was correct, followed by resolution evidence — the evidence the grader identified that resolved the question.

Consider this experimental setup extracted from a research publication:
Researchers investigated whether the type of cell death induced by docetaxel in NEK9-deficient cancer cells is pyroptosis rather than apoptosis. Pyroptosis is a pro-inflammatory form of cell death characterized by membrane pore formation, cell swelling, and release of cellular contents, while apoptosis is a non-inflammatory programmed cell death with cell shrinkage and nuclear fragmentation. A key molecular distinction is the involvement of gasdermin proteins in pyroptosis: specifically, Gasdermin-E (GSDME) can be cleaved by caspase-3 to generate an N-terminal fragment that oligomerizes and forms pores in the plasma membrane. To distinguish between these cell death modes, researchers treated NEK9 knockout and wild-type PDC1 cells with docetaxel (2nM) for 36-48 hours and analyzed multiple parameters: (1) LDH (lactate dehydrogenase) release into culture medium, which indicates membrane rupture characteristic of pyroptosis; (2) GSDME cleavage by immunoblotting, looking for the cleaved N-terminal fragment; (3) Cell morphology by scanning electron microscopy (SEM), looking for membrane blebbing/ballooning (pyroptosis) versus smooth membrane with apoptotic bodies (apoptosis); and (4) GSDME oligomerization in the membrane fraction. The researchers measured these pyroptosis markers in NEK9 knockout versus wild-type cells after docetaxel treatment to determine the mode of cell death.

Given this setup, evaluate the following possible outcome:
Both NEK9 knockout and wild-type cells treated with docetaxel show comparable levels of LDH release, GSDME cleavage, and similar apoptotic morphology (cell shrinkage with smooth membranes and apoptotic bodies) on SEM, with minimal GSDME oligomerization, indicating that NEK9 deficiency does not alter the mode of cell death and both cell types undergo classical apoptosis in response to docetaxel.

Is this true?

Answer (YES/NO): NO